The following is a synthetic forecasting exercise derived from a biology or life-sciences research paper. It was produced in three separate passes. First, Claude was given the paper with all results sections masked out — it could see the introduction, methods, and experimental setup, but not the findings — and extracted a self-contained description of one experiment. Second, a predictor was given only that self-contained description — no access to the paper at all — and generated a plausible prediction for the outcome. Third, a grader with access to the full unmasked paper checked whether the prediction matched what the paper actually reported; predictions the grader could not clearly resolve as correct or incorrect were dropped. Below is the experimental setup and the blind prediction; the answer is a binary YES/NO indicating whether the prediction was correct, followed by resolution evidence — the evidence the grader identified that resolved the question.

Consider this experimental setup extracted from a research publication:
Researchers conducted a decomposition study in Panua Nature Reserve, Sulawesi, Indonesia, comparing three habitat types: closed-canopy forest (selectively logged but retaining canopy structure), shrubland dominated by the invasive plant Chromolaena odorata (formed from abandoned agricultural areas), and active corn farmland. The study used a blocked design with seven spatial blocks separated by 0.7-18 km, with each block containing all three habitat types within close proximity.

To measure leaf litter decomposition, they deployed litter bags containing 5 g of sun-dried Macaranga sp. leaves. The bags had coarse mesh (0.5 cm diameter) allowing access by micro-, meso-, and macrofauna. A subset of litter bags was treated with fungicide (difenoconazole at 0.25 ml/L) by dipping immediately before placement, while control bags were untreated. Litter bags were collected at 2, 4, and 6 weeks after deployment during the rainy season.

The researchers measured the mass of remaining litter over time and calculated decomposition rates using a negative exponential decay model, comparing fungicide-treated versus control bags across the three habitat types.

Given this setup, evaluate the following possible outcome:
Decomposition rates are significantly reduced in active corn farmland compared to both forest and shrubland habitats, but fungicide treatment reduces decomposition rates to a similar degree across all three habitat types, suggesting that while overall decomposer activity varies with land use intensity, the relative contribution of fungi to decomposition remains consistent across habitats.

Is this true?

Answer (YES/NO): NO